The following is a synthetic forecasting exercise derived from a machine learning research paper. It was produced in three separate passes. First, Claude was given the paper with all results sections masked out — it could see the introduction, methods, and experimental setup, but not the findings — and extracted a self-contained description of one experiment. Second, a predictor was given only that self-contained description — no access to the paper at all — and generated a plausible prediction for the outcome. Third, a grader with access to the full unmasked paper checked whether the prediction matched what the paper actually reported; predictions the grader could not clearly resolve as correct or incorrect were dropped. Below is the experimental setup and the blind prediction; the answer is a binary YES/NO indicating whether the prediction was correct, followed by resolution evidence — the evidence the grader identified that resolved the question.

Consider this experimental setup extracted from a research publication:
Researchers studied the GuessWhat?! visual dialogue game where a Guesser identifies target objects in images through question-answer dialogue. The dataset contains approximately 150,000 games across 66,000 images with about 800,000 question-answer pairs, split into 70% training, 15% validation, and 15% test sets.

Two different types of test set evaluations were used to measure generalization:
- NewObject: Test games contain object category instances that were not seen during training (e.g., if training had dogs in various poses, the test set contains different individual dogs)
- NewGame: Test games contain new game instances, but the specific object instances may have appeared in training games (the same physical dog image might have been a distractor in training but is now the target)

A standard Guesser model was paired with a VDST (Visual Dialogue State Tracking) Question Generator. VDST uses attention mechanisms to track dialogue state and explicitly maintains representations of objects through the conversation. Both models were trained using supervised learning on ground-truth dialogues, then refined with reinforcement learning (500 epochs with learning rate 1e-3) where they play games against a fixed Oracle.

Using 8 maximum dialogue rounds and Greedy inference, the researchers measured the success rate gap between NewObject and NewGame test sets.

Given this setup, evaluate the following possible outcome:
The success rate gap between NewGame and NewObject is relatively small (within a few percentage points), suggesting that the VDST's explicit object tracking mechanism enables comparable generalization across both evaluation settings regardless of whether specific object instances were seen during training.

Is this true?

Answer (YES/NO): YES